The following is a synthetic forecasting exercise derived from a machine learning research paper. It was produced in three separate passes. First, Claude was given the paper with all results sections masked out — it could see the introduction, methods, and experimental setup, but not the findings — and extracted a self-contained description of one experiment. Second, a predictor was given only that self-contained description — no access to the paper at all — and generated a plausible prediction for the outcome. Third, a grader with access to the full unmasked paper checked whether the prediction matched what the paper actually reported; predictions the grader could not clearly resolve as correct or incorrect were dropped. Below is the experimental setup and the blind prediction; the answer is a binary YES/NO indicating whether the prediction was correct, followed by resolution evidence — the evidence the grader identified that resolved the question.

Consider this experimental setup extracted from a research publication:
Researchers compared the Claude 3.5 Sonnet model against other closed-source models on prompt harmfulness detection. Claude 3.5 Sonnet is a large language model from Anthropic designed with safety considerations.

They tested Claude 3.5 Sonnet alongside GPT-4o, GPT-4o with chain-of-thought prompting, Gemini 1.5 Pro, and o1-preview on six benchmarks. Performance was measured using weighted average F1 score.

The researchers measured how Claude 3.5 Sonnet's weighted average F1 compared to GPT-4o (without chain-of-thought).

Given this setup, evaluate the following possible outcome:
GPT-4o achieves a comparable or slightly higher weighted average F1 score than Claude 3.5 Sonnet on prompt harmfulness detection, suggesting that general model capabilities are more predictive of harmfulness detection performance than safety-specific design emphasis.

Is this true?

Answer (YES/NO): NO